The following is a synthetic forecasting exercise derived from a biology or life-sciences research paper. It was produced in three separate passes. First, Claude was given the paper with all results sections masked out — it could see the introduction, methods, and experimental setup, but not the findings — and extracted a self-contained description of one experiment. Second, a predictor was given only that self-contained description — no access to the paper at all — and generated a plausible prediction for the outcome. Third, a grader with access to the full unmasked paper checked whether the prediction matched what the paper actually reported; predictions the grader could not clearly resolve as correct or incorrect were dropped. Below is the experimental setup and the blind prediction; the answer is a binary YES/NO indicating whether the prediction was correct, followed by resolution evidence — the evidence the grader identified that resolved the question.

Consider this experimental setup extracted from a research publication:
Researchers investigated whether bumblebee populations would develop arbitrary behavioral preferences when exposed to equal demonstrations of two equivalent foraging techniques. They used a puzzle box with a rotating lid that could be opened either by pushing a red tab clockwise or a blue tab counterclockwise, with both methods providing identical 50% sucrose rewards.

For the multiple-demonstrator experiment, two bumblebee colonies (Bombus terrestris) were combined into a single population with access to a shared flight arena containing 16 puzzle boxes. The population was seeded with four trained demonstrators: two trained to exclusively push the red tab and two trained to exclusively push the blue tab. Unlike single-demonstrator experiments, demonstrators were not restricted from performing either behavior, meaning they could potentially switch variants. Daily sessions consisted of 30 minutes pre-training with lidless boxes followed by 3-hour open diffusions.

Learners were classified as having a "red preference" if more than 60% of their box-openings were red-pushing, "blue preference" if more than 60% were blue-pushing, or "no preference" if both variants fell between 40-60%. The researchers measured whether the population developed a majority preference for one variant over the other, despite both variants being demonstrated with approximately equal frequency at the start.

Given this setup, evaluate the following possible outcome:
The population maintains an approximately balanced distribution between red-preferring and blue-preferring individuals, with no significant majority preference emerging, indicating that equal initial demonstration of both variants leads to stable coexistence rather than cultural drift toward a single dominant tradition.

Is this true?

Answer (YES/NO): NO